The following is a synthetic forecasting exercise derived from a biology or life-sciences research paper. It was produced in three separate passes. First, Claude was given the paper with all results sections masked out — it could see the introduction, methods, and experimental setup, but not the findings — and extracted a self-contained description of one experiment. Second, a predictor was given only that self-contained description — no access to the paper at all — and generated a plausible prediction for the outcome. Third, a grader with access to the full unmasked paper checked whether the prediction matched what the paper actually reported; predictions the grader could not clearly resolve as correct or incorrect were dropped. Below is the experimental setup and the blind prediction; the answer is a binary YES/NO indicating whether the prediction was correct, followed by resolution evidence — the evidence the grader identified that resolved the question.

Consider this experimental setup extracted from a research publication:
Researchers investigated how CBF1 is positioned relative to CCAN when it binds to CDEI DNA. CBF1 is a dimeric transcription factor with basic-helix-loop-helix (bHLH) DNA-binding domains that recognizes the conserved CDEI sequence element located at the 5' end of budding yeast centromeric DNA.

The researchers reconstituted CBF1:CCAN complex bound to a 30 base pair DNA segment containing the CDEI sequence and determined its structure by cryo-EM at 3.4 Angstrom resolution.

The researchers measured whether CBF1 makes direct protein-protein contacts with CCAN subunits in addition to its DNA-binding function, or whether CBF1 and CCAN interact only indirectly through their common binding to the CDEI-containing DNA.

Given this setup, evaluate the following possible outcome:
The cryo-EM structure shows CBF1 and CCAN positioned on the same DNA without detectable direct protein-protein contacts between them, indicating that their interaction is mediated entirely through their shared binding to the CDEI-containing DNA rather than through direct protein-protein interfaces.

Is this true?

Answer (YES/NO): NO